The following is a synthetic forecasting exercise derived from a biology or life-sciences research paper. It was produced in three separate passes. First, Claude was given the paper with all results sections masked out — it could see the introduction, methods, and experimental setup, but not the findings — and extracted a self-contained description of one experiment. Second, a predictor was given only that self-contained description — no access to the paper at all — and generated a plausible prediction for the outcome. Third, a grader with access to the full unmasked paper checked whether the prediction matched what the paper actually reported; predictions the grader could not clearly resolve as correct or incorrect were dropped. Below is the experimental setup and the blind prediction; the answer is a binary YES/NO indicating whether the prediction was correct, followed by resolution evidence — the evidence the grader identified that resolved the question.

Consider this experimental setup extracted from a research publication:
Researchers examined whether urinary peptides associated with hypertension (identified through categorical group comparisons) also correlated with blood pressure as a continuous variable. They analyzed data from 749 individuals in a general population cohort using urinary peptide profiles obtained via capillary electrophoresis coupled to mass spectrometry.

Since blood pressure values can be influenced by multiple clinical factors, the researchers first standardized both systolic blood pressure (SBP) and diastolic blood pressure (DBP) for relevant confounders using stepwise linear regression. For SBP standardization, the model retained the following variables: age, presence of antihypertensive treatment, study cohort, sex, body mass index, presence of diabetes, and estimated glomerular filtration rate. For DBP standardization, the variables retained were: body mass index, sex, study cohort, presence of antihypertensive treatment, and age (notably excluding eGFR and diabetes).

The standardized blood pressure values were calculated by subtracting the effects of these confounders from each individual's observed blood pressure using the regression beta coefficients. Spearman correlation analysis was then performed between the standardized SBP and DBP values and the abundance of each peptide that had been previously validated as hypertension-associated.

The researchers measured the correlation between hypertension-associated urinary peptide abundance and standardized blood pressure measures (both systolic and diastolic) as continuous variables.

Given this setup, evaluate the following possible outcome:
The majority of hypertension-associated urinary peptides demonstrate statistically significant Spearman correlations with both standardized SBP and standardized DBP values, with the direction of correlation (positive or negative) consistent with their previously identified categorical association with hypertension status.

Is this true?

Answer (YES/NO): NO